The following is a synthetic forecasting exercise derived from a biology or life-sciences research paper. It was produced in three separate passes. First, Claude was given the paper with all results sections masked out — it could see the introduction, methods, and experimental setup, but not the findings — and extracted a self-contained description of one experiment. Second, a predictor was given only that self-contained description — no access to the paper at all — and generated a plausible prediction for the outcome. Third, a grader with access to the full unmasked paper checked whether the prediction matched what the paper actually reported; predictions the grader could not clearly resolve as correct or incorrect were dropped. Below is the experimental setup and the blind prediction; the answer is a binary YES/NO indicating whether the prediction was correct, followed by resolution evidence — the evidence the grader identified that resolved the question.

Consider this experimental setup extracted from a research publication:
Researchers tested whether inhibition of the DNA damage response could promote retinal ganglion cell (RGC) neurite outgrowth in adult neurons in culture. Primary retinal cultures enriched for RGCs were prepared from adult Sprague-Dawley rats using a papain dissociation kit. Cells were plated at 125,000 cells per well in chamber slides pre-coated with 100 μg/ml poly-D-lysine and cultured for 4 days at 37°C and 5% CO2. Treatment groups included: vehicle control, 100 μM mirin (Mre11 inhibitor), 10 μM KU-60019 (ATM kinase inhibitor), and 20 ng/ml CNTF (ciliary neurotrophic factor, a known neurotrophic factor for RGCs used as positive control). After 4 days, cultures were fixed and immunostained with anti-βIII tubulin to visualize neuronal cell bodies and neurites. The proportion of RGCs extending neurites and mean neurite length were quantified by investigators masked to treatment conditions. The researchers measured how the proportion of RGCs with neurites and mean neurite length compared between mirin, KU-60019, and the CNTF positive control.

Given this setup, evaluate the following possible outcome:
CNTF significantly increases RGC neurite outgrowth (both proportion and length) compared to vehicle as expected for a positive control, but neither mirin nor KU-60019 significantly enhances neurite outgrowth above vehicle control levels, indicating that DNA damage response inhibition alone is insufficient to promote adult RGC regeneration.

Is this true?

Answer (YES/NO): NO